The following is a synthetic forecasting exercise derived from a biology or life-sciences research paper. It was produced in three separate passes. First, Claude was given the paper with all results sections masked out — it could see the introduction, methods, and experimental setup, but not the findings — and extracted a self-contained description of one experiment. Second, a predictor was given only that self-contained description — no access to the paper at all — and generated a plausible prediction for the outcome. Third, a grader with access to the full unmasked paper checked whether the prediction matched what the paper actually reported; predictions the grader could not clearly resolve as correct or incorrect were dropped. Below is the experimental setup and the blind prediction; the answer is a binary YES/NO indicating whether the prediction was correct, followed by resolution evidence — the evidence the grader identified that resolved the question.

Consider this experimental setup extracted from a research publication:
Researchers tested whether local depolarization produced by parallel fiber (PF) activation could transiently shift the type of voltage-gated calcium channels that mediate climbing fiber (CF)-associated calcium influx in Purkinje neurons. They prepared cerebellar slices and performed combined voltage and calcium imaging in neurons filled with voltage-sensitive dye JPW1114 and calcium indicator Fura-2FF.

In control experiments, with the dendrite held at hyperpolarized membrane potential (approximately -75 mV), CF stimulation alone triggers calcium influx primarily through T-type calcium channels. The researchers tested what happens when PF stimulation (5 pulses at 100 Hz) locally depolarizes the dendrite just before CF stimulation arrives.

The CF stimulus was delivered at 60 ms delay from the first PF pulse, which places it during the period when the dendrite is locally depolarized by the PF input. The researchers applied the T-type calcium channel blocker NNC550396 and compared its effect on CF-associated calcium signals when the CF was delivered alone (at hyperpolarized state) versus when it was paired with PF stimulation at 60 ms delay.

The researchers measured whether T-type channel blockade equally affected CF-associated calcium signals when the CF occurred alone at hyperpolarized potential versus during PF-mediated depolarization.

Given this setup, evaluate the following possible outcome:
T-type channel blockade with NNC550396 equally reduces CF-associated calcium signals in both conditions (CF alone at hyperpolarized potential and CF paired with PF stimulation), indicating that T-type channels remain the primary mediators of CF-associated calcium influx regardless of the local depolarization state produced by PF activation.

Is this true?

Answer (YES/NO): NO